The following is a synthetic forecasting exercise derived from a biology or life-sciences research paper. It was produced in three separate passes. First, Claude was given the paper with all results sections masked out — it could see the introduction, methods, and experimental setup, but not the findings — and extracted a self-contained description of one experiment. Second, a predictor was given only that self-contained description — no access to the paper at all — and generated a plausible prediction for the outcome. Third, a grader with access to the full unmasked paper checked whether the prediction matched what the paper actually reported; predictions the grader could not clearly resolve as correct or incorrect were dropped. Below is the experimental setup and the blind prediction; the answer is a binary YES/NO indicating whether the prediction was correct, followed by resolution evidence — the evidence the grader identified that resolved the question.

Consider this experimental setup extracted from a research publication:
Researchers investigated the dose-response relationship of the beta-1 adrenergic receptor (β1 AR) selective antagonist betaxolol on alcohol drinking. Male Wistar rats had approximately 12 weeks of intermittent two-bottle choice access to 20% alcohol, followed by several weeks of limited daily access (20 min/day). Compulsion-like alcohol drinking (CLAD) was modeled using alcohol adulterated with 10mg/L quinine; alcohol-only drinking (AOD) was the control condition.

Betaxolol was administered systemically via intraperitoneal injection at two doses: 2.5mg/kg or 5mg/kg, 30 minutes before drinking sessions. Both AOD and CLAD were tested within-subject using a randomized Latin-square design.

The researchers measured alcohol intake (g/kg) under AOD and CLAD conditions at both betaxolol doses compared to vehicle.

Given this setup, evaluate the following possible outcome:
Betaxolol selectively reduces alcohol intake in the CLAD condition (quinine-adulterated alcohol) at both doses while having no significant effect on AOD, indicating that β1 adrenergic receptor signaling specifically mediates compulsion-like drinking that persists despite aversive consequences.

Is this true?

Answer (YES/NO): NO